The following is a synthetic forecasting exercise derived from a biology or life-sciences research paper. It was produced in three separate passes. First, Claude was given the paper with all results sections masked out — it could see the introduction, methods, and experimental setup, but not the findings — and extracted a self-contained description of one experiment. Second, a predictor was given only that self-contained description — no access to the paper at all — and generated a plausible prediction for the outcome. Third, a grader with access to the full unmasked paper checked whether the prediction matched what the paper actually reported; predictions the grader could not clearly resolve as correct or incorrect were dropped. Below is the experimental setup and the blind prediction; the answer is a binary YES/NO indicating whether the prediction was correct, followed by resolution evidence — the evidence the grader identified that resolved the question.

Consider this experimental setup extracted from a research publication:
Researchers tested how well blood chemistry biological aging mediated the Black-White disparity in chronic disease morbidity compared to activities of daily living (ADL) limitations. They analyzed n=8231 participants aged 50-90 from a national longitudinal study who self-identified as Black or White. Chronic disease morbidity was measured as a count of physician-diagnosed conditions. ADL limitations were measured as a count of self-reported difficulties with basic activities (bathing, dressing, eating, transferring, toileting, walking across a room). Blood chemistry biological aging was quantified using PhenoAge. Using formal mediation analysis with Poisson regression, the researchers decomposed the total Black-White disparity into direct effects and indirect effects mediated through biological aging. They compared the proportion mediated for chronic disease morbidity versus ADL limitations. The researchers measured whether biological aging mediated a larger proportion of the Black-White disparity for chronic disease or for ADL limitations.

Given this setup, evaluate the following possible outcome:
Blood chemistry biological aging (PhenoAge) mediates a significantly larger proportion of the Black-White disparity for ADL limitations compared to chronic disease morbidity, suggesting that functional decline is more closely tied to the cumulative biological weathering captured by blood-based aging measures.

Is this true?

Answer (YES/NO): NO